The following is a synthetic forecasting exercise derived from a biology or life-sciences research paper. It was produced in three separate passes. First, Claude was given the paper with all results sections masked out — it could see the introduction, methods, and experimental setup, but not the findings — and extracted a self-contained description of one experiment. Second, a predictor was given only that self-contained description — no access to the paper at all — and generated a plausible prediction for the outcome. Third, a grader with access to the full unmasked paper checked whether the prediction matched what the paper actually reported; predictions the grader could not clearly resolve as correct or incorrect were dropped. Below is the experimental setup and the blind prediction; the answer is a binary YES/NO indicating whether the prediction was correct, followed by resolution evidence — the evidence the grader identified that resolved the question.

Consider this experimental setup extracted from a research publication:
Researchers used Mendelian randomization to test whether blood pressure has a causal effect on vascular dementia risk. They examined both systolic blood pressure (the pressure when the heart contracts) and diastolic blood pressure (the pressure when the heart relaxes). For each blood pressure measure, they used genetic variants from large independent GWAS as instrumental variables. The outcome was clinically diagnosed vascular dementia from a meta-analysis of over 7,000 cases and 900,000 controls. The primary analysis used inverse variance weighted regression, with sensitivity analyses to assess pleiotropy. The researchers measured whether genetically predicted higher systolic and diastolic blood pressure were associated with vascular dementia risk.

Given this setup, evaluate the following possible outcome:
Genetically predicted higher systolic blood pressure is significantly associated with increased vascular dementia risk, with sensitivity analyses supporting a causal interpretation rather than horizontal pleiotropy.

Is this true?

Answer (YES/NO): NO